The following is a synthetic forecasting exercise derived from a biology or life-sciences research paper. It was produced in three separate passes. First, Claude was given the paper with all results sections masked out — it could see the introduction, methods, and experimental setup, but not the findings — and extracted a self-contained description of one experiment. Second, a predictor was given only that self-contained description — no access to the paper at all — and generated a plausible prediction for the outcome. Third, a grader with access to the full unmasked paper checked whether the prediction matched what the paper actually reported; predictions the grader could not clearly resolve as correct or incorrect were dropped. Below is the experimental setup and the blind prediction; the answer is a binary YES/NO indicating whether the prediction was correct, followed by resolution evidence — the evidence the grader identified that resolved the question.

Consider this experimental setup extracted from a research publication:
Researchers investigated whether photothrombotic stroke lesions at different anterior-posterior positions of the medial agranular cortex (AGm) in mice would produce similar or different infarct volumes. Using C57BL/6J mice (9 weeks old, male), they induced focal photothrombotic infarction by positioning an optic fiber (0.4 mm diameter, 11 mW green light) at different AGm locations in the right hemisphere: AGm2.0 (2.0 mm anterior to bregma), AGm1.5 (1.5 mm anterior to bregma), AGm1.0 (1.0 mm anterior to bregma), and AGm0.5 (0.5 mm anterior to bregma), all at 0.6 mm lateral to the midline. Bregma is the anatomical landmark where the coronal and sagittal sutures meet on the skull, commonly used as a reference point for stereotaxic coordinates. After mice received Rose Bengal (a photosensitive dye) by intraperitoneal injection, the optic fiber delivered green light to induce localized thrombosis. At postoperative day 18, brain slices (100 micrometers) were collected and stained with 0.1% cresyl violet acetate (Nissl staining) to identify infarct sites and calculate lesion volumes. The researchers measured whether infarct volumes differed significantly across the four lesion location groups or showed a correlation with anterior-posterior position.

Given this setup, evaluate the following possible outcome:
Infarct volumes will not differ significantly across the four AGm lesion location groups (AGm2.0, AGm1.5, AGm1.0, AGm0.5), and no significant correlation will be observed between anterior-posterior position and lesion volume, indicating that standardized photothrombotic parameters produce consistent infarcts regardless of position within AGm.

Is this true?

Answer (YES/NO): YES